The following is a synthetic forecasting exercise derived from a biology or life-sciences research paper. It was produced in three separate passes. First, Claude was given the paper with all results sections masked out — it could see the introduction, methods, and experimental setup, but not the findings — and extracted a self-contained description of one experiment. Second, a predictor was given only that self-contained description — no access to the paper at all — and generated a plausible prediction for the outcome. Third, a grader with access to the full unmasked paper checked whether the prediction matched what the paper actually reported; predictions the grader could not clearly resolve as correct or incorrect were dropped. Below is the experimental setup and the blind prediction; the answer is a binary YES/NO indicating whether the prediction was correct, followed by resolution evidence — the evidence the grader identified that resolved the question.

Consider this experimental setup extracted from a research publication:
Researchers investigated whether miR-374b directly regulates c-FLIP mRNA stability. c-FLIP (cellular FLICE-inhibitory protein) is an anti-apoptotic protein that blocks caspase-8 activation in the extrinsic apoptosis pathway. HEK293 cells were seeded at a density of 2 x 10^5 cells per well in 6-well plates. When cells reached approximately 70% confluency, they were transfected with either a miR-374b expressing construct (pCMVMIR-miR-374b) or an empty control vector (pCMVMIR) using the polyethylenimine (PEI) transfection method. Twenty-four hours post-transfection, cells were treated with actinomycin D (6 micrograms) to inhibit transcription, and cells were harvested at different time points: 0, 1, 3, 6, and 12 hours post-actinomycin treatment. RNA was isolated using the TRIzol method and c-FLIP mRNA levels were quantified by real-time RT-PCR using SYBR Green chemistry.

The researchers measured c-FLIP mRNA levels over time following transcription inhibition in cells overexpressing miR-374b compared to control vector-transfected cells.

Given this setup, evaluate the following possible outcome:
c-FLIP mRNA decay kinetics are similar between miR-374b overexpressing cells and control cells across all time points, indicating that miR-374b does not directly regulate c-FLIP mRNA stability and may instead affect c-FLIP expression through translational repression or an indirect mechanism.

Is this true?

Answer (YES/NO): NO